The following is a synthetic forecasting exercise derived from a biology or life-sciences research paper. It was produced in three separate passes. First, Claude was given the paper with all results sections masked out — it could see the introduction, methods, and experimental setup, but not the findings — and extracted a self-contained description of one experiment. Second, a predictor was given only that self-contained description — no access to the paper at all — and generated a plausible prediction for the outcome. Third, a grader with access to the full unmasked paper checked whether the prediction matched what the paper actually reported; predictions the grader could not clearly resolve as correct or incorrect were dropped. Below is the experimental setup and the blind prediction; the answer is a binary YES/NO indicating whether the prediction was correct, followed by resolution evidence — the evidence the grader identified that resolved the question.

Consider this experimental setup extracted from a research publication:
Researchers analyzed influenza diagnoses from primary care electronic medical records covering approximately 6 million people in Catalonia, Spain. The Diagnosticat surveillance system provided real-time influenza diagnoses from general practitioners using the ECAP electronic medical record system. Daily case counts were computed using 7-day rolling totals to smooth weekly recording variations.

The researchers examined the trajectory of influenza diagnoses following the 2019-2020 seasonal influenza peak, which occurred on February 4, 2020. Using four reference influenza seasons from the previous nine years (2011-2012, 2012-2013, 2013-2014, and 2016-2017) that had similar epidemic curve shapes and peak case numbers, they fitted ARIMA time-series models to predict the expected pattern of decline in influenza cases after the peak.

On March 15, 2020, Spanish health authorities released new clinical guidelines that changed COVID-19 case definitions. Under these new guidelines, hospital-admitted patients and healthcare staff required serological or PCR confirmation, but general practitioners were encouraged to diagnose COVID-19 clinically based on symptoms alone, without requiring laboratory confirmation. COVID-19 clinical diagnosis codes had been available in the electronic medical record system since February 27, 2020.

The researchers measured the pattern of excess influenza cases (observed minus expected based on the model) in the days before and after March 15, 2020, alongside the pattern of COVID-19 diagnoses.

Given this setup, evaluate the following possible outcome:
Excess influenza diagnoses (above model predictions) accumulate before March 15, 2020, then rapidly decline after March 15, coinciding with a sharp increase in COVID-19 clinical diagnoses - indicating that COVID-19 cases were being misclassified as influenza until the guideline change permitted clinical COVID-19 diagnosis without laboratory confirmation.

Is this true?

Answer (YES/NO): YES